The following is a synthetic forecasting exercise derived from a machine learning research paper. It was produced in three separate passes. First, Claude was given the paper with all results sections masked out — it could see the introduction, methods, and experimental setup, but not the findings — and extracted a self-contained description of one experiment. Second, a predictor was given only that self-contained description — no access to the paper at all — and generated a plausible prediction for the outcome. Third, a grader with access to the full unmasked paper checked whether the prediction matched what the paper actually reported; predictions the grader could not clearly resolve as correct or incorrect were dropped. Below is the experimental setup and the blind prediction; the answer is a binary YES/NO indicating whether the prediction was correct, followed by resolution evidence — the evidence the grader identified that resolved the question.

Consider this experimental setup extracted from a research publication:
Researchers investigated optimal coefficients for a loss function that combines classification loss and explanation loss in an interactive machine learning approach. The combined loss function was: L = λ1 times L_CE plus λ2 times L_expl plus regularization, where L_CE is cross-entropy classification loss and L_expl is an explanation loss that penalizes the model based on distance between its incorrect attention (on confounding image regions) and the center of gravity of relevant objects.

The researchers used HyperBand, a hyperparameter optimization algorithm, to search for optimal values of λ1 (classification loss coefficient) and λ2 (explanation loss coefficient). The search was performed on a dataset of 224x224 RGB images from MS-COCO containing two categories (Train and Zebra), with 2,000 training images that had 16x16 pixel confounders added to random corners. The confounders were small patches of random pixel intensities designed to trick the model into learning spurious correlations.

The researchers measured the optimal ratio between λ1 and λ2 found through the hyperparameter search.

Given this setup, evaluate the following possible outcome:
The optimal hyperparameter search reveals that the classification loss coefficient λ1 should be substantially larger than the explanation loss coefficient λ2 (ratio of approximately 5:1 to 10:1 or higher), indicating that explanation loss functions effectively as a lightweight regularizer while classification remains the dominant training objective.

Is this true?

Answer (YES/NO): YES